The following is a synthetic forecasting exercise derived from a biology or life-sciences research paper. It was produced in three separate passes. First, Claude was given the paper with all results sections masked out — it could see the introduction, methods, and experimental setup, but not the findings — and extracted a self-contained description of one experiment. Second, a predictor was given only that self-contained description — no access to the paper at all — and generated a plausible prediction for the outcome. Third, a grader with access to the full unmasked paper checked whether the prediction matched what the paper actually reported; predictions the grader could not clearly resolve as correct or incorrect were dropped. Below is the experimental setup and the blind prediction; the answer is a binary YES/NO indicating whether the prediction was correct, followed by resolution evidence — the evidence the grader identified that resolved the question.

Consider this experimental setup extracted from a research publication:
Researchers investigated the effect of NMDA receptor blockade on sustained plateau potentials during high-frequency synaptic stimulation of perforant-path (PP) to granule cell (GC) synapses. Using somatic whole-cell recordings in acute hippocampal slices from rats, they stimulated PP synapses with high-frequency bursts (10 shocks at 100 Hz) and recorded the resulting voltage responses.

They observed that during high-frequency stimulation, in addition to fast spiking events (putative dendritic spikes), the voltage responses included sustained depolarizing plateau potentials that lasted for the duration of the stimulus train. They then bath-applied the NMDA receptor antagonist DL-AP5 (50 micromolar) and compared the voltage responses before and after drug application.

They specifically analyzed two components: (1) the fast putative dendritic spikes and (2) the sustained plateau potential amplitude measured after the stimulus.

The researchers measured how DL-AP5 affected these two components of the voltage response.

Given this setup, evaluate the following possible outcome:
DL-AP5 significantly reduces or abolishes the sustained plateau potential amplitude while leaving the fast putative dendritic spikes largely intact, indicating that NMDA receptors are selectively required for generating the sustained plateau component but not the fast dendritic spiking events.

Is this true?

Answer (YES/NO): YES